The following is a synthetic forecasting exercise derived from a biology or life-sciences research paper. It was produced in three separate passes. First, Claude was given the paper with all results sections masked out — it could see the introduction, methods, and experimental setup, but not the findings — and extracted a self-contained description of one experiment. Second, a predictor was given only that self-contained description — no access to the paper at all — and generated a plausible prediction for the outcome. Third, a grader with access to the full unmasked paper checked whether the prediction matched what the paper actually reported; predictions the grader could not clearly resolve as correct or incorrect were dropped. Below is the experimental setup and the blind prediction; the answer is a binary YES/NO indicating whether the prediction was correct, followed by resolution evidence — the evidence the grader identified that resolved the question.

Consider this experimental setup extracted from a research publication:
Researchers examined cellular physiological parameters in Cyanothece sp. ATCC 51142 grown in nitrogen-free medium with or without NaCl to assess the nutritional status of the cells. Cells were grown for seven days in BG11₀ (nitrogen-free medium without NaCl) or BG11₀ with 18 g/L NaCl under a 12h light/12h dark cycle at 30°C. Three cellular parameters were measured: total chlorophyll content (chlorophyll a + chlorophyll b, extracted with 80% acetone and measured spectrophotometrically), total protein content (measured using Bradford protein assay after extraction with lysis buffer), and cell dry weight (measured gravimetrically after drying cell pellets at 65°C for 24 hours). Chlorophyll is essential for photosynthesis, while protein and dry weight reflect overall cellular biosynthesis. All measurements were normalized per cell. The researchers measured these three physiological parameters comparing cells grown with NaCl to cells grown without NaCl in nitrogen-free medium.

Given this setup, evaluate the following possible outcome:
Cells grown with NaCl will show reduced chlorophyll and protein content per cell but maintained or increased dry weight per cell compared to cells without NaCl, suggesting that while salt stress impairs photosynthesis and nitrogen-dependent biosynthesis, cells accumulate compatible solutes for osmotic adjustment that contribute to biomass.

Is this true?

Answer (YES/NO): NO